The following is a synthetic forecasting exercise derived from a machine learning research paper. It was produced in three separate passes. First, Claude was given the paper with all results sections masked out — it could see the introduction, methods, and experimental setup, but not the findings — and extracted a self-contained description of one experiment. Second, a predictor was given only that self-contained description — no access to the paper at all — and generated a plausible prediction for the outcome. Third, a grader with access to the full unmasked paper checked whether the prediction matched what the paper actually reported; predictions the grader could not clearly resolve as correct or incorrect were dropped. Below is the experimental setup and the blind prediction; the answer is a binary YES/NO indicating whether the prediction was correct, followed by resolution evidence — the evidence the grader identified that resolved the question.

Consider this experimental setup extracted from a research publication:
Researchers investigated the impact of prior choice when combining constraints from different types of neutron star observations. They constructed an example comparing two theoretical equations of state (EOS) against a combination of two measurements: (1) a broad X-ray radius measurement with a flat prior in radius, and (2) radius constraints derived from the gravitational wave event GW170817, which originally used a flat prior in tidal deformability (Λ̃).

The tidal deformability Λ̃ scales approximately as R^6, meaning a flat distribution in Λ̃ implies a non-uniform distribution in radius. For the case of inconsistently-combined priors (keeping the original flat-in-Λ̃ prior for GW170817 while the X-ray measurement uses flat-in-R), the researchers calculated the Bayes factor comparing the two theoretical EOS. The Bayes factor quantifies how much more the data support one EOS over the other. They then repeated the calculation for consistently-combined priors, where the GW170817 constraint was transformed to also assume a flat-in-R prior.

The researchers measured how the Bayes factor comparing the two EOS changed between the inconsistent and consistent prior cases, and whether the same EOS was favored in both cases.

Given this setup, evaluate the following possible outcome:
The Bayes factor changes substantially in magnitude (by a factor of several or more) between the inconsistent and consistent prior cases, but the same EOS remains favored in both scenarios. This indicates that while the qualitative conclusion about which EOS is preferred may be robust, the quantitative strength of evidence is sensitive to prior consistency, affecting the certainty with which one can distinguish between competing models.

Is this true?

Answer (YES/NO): NO